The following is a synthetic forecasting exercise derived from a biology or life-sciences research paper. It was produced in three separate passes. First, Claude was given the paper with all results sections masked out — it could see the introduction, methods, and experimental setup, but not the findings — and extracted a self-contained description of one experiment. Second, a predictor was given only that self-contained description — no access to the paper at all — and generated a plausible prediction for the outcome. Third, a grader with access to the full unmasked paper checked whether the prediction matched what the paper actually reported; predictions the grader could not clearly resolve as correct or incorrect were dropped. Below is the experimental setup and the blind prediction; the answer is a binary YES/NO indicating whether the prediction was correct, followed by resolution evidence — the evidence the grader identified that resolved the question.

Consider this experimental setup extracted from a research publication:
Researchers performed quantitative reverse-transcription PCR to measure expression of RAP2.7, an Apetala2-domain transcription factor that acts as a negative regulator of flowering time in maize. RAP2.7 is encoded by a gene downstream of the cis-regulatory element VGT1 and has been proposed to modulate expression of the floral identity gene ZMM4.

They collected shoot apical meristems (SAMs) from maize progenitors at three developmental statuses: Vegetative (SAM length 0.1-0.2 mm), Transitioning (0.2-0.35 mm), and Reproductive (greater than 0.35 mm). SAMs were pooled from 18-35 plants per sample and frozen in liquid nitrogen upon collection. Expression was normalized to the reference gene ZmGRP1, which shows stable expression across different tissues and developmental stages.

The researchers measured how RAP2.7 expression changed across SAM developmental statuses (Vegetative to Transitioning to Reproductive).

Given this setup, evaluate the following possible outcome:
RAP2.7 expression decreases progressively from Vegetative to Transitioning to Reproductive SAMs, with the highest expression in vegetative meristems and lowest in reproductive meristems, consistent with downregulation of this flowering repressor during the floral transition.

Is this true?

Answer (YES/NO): NO